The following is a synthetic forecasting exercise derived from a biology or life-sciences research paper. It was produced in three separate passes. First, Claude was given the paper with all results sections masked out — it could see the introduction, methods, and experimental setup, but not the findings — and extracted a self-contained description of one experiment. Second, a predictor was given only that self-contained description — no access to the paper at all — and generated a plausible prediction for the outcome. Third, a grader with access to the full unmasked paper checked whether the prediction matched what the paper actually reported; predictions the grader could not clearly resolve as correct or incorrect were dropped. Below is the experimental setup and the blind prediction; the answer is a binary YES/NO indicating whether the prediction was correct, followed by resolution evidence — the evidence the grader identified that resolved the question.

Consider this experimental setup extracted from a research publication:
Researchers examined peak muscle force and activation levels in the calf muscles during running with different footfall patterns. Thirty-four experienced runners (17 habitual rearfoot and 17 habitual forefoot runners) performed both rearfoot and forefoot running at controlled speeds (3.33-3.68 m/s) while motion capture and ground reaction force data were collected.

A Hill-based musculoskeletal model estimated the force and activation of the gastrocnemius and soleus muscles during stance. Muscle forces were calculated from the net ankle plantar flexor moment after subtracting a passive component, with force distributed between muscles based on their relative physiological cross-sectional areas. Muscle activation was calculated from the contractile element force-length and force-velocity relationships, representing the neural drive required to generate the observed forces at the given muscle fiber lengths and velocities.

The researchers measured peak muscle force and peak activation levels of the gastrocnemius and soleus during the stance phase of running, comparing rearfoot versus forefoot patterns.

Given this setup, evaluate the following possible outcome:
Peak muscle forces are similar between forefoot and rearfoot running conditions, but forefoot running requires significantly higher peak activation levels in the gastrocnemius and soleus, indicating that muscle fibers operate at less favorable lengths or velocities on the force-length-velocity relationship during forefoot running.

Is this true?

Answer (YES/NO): NO